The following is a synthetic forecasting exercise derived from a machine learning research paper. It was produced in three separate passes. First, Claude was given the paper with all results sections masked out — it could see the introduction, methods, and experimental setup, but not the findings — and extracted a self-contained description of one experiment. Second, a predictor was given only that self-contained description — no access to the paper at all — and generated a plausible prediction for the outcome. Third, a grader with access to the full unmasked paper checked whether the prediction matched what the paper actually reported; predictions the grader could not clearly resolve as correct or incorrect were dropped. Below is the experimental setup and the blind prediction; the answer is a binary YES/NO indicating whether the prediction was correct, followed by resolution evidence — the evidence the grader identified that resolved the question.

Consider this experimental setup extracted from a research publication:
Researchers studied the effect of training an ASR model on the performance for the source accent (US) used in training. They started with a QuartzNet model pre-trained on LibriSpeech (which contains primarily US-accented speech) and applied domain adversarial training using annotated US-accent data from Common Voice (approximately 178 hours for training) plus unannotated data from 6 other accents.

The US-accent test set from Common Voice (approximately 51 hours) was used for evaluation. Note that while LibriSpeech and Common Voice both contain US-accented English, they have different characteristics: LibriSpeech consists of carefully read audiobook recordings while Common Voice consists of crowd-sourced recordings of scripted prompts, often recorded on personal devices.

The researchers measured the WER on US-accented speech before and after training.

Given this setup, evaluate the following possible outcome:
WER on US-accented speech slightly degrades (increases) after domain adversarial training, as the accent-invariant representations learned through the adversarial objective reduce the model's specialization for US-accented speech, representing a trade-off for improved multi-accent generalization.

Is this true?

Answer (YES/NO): NO